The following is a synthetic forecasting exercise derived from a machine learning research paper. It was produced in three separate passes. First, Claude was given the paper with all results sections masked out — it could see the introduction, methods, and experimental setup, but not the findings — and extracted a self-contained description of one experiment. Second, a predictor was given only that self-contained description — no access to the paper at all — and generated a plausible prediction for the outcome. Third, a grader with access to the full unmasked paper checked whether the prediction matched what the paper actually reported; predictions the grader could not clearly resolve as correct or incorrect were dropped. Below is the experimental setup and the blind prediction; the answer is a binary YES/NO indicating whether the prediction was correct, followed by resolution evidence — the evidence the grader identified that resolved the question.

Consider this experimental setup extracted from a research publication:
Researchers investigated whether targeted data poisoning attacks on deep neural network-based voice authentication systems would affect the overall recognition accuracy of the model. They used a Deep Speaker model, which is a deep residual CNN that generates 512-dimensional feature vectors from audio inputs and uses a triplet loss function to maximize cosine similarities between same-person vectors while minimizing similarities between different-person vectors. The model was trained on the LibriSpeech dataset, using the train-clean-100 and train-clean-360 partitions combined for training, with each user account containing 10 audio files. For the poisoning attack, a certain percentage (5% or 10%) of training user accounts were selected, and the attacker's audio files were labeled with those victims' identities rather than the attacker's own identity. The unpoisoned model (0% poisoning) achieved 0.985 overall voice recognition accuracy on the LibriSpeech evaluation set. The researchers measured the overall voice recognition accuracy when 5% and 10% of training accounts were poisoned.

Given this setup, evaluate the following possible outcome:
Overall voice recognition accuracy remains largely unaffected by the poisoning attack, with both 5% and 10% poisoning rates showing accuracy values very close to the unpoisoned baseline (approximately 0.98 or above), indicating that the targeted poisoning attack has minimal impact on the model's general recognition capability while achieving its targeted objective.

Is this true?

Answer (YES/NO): YES